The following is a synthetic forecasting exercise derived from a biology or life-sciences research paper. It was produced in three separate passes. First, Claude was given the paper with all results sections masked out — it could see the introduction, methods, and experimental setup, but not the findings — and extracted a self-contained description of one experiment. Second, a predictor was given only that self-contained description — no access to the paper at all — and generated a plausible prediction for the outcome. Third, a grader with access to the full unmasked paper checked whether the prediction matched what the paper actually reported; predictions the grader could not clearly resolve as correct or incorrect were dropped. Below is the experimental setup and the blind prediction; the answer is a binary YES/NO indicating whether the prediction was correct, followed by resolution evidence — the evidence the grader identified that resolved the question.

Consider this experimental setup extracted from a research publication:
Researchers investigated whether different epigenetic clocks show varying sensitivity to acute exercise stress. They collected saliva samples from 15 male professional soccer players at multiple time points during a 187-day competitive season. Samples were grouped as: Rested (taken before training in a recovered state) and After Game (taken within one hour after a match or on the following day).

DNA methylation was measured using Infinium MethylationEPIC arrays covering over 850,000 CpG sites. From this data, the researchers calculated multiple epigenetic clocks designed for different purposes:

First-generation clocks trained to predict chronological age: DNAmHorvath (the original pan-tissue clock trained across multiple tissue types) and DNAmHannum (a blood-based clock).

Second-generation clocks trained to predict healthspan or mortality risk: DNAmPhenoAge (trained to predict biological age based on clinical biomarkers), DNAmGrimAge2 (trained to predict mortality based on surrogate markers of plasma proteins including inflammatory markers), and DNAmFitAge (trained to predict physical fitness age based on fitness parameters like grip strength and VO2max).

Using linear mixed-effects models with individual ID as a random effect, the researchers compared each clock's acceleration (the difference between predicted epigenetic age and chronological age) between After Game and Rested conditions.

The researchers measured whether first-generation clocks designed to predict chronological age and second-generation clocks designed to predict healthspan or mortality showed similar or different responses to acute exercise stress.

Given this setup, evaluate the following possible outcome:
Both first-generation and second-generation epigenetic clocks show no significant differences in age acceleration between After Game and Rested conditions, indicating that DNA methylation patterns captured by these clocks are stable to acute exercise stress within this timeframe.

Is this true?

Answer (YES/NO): NO